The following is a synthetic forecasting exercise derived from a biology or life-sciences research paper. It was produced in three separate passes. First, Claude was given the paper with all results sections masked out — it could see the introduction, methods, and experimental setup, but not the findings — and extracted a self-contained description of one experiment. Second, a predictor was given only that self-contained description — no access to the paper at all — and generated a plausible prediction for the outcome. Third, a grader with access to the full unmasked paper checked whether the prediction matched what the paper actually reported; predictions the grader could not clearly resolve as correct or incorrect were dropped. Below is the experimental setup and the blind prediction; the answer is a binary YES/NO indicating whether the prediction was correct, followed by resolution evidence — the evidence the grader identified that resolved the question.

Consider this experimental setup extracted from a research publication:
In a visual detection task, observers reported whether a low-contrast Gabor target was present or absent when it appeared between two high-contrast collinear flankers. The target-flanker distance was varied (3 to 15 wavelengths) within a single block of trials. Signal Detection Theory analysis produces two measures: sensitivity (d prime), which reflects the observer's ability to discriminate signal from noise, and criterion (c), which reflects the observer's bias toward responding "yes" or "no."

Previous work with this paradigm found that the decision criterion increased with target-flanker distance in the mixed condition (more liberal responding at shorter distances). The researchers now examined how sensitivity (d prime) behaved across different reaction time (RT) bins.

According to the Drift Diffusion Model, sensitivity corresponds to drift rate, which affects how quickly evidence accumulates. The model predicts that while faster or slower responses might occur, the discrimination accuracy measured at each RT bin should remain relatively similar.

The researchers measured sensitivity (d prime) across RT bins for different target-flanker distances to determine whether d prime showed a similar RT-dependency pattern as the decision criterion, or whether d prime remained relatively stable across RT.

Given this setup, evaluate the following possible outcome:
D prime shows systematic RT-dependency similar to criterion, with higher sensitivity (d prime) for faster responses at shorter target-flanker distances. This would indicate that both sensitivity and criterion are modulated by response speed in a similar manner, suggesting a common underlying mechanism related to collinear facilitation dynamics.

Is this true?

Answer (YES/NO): NO